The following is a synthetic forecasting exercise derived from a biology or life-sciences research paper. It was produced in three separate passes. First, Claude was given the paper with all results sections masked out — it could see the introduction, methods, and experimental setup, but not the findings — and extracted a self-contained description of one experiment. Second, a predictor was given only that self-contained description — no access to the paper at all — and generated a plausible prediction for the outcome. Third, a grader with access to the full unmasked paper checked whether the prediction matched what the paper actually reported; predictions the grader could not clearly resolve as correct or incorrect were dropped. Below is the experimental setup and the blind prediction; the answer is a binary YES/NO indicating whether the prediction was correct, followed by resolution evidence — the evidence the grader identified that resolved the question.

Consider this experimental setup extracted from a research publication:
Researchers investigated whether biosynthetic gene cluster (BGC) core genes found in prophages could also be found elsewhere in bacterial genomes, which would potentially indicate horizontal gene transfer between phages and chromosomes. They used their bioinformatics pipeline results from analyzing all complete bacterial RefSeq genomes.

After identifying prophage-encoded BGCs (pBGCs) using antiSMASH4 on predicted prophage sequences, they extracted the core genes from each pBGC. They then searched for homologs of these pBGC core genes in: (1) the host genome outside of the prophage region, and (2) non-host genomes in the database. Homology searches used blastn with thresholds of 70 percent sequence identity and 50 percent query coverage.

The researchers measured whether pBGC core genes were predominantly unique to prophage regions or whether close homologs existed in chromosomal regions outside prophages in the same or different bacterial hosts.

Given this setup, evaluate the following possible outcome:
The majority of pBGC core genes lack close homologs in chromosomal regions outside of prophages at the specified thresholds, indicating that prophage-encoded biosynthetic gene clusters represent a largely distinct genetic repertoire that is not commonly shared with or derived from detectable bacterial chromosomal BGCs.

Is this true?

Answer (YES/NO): YES